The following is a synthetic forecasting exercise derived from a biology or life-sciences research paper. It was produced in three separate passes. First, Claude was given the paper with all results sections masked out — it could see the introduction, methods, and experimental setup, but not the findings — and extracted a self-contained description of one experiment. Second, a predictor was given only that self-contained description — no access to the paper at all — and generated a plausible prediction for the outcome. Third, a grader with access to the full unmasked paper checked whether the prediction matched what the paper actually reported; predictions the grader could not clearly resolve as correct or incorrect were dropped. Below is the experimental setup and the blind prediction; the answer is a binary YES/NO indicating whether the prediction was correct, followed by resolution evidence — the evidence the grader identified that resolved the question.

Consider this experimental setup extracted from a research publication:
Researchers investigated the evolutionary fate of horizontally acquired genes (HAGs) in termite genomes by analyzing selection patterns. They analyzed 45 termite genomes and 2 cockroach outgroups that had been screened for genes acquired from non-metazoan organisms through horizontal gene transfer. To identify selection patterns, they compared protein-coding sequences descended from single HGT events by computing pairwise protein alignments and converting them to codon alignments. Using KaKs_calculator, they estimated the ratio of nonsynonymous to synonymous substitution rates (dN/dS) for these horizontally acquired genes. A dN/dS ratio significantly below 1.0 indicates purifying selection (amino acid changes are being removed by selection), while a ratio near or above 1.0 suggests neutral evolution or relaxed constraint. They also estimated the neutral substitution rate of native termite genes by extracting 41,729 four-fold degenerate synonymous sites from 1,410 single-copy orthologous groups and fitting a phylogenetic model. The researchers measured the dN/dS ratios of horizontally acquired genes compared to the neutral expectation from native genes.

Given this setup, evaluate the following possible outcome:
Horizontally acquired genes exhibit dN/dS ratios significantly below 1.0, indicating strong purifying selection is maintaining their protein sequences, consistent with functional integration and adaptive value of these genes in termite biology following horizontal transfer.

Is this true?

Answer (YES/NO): NO